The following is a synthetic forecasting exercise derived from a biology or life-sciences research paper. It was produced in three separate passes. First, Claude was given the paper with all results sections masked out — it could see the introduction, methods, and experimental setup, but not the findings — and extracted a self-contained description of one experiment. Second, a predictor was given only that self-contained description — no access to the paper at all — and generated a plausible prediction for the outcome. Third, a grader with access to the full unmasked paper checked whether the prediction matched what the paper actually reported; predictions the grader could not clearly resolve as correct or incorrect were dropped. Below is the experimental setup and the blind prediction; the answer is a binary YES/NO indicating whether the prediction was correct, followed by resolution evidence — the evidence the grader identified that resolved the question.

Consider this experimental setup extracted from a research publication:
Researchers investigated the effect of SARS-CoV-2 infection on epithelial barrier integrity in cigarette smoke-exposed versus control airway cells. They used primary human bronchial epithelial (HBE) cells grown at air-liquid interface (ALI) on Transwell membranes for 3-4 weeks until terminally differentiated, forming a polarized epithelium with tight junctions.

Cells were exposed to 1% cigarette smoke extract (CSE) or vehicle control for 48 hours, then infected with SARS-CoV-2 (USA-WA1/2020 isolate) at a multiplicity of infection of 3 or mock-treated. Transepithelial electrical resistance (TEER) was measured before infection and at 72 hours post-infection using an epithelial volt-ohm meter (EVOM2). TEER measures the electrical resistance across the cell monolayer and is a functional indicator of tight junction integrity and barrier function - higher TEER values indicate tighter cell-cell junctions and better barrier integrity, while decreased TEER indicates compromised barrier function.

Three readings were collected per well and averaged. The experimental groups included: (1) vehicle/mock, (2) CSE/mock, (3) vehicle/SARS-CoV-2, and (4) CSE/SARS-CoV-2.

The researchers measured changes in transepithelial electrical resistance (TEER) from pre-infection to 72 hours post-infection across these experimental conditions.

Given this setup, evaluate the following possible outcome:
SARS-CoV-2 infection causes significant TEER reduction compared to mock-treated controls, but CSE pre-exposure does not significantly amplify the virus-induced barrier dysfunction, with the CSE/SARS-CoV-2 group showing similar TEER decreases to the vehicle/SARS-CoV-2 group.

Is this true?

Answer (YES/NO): NO